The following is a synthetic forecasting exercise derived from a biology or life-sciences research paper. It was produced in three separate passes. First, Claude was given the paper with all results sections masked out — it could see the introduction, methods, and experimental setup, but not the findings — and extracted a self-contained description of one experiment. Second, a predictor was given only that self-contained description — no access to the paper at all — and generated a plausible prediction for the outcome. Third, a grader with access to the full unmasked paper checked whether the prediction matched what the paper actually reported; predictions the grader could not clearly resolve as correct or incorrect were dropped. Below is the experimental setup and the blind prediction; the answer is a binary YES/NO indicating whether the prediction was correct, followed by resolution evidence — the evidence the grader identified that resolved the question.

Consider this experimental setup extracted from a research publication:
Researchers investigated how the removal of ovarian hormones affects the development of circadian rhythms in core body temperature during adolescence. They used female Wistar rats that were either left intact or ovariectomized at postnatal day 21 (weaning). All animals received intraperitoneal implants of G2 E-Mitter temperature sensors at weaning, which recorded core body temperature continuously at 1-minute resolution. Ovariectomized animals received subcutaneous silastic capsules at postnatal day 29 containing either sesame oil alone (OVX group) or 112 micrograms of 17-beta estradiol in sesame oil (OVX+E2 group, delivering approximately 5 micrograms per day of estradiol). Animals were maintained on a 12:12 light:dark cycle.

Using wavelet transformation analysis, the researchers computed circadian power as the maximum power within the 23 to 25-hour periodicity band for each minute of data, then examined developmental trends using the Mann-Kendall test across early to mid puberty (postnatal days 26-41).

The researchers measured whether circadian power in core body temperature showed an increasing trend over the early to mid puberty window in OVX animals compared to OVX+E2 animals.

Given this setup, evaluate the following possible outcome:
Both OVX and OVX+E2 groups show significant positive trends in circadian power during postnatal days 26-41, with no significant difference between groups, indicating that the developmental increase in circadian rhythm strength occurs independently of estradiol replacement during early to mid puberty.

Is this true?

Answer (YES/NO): NO